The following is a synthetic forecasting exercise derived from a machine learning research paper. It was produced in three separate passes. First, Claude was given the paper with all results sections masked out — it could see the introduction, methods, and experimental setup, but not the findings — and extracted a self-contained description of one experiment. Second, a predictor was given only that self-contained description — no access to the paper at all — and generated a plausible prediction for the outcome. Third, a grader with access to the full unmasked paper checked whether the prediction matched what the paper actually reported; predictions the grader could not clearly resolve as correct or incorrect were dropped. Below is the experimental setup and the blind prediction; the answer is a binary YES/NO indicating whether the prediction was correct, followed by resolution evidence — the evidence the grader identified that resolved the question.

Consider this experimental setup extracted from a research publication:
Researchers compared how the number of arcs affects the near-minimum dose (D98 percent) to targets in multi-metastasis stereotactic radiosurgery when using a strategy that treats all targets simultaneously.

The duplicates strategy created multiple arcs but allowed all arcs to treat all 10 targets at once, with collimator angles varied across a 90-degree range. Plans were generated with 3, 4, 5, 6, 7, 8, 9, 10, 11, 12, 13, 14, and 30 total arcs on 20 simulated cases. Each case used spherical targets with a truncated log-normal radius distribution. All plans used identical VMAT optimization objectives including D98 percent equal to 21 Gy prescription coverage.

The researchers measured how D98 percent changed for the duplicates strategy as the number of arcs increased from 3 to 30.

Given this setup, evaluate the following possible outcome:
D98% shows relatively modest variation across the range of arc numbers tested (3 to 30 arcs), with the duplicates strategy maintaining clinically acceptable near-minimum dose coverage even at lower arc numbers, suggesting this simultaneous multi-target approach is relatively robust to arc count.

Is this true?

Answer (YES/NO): YES